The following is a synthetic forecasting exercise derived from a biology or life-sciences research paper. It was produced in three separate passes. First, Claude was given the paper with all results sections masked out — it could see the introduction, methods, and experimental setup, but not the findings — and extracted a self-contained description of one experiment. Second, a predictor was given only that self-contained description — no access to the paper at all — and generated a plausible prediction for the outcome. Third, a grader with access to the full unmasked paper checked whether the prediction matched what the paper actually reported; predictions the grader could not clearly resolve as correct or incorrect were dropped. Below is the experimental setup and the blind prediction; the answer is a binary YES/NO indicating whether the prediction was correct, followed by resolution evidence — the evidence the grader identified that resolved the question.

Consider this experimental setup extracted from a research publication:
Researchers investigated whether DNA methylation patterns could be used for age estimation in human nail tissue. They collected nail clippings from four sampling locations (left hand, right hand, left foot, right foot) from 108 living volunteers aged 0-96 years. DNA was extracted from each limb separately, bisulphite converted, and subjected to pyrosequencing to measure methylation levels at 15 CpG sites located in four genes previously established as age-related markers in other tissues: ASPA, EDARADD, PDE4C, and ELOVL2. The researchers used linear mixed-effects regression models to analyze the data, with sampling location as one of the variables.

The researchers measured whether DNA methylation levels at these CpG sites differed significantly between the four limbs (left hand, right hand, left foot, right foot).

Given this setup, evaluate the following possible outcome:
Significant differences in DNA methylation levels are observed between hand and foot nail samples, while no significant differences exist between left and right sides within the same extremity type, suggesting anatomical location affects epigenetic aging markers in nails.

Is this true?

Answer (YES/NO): NO